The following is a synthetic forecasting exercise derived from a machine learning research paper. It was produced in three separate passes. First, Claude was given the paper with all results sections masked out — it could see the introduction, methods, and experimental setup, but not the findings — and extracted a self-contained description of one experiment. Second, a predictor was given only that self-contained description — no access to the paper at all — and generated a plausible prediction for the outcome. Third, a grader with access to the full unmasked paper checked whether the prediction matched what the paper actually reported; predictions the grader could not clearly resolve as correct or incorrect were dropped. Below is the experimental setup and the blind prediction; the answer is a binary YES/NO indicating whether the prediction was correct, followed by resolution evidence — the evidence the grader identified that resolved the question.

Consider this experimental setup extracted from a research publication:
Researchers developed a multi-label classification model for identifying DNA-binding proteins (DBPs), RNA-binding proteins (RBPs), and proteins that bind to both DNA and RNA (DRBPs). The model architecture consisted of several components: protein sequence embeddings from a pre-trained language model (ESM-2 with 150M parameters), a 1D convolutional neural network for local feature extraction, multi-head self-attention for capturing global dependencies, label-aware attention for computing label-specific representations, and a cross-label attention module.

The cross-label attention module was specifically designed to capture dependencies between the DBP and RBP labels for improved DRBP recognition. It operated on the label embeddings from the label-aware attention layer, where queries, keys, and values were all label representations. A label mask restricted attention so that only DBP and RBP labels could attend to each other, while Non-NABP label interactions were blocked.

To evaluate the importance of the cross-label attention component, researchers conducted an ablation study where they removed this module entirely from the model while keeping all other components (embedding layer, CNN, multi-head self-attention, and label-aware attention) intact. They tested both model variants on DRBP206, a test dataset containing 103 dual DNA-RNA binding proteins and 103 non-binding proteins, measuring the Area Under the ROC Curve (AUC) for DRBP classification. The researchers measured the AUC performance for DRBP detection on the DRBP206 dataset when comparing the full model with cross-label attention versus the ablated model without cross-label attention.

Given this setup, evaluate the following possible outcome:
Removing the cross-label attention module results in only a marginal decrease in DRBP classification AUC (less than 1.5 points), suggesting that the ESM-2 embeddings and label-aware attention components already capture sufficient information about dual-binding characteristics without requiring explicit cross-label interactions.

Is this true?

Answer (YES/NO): NO